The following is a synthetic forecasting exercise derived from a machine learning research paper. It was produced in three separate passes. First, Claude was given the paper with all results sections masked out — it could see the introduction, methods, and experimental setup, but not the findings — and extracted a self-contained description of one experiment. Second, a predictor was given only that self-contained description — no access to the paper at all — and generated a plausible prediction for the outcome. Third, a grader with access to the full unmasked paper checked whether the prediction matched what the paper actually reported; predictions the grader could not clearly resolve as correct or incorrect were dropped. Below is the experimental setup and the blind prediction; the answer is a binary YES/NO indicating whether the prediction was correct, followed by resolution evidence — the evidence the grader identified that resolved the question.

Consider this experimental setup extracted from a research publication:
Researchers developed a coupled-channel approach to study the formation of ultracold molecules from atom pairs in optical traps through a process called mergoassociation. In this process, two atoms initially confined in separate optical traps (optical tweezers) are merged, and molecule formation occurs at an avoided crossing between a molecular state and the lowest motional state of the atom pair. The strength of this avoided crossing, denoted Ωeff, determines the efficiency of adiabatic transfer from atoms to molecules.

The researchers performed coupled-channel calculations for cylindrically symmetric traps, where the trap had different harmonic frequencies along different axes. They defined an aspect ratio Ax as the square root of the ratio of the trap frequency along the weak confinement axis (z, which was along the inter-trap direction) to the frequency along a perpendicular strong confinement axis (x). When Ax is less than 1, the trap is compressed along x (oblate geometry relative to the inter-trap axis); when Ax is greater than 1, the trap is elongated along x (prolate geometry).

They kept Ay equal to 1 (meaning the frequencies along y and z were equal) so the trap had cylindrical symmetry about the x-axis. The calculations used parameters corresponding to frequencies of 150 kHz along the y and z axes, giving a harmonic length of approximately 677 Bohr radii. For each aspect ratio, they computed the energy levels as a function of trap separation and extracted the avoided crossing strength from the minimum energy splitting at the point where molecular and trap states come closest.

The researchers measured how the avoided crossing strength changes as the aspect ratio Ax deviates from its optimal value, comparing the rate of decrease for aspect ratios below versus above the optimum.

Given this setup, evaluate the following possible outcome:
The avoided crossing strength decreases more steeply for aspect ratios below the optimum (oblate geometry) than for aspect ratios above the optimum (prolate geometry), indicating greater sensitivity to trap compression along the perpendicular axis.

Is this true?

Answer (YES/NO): YES